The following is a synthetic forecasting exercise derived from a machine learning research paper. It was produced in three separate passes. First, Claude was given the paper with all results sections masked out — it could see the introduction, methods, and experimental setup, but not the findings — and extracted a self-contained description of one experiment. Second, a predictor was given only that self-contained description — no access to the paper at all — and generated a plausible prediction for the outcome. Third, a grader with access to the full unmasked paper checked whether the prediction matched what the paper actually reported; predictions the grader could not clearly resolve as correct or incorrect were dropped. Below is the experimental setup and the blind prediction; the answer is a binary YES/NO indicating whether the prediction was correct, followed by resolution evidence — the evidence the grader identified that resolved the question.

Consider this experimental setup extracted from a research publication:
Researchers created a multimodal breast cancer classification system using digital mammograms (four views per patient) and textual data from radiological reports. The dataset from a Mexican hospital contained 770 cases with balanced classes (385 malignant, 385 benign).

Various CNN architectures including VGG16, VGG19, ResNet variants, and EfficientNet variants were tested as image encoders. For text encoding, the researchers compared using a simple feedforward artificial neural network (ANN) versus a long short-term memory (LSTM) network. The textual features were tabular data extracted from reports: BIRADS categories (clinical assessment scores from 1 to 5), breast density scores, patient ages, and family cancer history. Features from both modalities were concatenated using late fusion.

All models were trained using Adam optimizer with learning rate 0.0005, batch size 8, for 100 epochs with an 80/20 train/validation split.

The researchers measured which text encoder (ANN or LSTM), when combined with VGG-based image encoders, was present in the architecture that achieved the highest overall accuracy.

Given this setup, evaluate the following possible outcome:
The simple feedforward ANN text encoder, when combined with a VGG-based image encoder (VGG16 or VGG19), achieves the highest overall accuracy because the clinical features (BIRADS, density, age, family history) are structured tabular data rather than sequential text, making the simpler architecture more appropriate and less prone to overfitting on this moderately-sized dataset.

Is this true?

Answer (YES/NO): YES